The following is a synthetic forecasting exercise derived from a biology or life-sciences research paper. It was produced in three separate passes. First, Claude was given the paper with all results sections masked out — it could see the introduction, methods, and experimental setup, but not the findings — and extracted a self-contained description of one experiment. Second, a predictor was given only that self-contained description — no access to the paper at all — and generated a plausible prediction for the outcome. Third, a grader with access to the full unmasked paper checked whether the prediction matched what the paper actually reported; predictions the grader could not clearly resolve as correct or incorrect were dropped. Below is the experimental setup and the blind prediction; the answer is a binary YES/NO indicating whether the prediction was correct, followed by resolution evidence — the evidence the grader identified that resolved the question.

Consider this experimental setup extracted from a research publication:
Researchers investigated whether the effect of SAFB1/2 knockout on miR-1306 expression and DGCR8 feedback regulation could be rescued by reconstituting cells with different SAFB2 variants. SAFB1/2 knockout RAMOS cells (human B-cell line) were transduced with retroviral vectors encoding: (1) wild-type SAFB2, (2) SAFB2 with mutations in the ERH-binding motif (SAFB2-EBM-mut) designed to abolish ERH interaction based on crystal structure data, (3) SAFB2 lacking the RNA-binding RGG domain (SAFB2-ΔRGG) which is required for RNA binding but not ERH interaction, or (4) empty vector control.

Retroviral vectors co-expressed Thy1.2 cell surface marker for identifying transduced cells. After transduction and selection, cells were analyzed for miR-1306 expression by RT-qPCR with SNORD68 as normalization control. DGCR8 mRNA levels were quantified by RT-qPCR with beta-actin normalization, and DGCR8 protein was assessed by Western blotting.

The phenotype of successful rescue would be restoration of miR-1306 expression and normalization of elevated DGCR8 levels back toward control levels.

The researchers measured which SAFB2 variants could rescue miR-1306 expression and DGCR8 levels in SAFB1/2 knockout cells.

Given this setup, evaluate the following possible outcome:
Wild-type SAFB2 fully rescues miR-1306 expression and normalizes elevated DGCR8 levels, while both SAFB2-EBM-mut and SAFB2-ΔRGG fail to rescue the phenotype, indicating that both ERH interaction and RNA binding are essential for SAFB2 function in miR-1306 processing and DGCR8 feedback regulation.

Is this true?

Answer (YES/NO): NO